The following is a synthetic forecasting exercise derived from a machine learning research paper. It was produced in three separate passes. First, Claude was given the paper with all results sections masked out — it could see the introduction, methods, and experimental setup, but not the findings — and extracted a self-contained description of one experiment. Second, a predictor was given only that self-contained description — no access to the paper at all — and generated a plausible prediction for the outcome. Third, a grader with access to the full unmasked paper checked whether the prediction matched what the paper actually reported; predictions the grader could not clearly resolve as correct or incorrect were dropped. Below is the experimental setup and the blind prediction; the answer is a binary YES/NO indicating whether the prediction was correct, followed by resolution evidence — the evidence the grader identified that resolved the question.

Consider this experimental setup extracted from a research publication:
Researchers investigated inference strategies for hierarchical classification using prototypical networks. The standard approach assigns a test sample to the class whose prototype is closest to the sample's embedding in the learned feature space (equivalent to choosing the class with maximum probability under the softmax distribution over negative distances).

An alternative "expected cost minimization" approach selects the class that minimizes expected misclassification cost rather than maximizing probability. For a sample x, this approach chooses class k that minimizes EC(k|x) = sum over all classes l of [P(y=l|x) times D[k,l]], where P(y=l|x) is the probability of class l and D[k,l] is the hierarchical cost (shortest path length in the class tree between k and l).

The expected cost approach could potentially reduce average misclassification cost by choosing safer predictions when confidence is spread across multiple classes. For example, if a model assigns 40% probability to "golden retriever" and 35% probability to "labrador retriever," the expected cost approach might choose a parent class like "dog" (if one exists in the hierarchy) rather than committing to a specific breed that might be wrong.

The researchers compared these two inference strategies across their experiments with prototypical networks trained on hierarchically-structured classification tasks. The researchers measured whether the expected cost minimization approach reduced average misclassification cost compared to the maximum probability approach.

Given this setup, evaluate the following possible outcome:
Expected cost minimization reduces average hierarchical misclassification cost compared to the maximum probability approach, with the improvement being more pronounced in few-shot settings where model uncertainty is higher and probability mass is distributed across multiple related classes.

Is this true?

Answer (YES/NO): NO